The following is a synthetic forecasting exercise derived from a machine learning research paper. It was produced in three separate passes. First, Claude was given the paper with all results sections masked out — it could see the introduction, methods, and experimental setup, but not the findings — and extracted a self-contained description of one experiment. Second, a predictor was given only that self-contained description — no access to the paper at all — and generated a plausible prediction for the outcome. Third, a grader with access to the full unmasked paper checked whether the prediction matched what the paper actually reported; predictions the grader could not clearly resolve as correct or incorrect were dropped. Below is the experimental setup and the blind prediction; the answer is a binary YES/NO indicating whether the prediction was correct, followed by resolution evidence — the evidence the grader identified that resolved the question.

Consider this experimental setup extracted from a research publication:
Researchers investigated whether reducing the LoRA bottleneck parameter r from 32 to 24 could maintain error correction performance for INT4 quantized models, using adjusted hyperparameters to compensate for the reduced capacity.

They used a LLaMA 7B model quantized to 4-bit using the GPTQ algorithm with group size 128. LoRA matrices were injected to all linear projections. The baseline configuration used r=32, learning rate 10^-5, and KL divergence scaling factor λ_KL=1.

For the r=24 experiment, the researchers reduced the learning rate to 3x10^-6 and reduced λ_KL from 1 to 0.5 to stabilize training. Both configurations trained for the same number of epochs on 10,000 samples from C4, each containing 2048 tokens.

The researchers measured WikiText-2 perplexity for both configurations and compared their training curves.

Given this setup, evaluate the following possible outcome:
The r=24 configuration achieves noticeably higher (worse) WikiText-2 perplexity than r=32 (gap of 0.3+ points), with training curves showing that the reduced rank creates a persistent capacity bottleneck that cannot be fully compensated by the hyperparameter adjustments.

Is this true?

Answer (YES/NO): NO